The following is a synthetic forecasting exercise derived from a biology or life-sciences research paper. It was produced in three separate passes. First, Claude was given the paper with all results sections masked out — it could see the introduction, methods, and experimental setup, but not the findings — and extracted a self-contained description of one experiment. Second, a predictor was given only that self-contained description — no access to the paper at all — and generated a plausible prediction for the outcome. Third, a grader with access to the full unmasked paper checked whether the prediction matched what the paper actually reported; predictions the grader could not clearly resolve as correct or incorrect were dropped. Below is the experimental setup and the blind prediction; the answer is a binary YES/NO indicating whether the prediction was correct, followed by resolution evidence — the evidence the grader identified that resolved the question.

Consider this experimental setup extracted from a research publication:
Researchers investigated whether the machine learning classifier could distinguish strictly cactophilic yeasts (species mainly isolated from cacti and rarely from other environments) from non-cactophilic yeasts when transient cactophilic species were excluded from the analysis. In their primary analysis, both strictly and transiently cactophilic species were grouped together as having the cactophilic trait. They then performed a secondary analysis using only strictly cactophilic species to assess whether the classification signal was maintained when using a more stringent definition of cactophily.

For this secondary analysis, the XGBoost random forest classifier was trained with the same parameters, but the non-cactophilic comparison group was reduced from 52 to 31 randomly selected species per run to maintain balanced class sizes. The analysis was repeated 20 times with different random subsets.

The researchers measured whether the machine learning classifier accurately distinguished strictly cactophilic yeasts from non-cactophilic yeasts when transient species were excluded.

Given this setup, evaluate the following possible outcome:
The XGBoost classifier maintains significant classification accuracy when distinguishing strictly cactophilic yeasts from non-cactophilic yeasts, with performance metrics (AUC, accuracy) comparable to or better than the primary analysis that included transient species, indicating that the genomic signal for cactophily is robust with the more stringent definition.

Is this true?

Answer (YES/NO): YES